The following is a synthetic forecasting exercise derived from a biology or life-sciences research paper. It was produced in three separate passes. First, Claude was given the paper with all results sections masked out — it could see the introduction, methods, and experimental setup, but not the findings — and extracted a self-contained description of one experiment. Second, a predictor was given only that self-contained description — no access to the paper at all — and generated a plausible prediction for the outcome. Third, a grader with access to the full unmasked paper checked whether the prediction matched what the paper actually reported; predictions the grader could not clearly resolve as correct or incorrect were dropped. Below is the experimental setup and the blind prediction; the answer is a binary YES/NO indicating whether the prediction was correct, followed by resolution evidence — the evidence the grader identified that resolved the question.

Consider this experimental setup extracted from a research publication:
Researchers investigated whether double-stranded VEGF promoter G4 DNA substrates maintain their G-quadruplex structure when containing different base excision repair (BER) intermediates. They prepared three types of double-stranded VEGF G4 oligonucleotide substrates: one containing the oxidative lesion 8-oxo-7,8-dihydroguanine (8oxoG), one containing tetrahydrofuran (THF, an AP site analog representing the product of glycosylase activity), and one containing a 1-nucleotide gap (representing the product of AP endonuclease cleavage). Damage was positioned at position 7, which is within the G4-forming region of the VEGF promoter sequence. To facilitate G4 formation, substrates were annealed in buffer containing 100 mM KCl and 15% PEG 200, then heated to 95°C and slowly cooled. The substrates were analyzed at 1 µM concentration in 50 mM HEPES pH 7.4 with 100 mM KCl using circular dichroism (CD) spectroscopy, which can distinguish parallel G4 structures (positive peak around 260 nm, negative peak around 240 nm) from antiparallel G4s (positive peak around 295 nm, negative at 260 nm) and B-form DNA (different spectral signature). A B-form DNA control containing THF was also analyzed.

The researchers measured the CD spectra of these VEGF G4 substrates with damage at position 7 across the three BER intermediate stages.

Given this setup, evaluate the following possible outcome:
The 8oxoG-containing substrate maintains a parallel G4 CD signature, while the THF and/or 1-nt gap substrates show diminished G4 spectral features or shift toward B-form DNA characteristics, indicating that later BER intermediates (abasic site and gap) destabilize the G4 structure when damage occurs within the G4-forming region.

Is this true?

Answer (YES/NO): NO